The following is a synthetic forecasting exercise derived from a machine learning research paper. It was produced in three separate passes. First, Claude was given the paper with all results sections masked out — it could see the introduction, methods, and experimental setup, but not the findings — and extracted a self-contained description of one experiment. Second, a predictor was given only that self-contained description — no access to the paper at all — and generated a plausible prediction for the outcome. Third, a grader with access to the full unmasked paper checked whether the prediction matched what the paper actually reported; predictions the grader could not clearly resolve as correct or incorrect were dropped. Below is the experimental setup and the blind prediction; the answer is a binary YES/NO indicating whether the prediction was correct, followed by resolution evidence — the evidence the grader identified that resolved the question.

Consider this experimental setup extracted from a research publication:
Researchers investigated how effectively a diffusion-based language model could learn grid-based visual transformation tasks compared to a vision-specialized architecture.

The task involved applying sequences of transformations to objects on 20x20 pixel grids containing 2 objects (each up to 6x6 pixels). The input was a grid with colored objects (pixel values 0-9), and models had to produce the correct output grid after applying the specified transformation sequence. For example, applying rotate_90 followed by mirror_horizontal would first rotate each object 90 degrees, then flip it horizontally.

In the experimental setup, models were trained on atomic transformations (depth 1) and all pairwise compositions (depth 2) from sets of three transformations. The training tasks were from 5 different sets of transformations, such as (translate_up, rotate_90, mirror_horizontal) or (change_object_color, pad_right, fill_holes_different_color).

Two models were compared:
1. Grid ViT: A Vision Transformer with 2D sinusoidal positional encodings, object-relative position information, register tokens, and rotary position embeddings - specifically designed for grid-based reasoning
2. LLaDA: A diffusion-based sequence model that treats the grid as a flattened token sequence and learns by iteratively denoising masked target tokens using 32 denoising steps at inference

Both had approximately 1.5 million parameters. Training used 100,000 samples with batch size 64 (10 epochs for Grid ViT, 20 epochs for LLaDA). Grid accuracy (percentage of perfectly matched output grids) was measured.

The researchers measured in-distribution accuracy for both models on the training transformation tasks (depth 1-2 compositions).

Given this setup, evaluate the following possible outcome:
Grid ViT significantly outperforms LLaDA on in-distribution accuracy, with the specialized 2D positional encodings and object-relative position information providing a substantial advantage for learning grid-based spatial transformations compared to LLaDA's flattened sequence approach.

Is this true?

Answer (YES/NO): YES